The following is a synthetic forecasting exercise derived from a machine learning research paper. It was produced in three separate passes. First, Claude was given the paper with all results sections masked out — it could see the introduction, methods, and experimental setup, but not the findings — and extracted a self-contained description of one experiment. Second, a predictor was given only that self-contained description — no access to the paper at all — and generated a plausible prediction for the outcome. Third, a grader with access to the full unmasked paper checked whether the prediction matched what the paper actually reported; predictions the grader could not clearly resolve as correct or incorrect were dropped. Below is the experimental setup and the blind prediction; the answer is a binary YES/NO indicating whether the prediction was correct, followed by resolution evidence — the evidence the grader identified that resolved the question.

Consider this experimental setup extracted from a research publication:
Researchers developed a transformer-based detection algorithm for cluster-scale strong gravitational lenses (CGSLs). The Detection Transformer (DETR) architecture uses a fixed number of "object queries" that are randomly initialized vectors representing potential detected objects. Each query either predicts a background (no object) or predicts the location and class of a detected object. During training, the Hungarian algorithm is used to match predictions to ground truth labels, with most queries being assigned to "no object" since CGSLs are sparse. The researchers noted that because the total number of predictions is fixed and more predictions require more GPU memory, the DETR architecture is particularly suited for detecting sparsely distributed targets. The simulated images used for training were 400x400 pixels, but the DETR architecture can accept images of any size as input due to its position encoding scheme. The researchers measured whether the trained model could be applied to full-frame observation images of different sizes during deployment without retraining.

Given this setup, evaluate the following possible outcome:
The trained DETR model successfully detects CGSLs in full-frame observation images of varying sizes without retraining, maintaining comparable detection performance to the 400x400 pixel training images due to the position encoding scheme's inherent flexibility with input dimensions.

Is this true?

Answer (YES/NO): YES